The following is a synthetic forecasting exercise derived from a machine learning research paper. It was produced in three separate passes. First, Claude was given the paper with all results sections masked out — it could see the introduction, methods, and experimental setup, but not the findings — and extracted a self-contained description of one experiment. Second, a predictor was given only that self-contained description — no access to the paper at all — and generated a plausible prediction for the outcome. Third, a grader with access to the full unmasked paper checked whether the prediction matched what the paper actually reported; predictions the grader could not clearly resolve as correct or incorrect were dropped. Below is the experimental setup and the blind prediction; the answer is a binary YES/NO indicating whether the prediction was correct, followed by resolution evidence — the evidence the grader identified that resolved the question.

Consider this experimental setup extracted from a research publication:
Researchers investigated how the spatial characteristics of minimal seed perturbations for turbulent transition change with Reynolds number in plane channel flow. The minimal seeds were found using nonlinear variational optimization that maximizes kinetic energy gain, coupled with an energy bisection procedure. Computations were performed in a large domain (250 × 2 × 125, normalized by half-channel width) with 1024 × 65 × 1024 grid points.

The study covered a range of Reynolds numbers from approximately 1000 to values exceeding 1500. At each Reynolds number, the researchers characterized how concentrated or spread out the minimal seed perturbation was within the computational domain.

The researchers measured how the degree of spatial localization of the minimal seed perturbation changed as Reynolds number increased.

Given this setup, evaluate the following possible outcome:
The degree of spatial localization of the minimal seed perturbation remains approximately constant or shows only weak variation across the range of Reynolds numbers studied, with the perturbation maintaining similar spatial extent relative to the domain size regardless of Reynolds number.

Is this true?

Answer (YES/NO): NO